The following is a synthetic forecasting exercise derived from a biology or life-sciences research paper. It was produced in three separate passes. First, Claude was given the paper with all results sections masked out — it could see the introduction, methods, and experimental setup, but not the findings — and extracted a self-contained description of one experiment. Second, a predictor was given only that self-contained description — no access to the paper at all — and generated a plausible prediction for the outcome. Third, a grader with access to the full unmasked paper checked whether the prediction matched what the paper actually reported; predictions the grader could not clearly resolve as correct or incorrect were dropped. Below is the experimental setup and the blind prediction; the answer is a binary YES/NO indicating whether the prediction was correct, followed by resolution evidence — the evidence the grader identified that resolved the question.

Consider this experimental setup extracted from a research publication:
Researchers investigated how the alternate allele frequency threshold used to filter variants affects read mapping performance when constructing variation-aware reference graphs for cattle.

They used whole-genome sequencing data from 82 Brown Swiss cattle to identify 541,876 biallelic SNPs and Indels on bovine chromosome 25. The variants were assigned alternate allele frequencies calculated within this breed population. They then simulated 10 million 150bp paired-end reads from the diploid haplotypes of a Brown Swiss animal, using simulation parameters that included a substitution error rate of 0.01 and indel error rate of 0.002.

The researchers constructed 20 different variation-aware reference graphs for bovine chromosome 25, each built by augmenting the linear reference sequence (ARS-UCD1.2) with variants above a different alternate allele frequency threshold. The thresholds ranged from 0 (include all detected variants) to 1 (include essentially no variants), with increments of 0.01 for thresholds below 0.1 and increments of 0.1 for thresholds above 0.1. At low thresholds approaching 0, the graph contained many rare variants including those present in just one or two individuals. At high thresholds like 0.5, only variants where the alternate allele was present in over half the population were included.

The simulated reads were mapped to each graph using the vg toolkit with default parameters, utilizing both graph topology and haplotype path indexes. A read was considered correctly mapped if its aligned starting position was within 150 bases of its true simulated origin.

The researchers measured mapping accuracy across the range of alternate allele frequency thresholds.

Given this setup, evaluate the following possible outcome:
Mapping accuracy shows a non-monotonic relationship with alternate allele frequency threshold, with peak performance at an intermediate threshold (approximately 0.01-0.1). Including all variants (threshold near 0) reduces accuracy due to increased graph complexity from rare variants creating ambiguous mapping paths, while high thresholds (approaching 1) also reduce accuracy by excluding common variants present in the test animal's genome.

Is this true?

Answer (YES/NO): YES